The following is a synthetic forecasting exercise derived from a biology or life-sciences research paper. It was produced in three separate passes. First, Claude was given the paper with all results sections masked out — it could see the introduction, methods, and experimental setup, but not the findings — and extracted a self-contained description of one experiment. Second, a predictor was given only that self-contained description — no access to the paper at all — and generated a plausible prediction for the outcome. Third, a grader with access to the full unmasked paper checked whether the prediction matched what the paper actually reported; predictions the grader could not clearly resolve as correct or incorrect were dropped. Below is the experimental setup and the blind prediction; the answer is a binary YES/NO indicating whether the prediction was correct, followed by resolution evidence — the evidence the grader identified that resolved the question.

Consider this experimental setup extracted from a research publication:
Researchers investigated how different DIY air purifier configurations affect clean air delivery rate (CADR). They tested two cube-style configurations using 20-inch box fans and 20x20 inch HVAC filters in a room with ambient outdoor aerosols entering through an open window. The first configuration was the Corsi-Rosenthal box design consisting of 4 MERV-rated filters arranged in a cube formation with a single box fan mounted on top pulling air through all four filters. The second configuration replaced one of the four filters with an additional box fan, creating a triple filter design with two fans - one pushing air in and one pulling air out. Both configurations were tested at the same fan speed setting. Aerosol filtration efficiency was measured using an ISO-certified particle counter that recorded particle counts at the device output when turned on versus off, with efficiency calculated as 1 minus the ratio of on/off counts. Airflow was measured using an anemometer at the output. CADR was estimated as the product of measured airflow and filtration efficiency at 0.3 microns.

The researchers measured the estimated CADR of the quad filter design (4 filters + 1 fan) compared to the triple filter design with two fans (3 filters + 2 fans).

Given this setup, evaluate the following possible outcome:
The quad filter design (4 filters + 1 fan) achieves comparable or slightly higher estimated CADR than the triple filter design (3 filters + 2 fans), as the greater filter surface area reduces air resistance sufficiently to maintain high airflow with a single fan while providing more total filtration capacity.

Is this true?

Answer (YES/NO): NO